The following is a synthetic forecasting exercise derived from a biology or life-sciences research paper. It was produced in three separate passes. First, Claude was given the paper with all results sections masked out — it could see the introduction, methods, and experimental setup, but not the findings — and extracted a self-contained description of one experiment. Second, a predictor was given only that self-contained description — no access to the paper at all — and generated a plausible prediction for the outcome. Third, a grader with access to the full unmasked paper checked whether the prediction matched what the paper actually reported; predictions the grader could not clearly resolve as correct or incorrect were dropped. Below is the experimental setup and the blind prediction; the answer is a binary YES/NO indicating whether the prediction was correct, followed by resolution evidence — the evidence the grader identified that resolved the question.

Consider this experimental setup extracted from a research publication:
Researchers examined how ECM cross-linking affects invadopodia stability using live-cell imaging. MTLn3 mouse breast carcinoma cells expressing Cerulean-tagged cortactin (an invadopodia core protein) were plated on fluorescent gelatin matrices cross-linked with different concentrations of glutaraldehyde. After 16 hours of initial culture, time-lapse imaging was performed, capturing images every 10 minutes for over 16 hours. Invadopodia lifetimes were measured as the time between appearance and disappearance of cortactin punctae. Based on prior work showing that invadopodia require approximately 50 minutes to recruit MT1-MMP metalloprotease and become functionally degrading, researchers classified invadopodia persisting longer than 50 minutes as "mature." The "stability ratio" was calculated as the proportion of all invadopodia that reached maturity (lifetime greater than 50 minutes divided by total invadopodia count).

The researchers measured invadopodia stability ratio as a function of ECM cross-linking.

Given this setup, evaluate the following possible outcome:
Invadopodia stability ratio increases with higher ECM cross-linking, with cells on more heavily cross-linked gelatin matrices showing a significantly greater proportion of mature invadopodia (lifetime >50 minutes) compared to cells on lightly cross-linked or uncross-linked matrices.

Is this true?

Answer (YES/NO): NO